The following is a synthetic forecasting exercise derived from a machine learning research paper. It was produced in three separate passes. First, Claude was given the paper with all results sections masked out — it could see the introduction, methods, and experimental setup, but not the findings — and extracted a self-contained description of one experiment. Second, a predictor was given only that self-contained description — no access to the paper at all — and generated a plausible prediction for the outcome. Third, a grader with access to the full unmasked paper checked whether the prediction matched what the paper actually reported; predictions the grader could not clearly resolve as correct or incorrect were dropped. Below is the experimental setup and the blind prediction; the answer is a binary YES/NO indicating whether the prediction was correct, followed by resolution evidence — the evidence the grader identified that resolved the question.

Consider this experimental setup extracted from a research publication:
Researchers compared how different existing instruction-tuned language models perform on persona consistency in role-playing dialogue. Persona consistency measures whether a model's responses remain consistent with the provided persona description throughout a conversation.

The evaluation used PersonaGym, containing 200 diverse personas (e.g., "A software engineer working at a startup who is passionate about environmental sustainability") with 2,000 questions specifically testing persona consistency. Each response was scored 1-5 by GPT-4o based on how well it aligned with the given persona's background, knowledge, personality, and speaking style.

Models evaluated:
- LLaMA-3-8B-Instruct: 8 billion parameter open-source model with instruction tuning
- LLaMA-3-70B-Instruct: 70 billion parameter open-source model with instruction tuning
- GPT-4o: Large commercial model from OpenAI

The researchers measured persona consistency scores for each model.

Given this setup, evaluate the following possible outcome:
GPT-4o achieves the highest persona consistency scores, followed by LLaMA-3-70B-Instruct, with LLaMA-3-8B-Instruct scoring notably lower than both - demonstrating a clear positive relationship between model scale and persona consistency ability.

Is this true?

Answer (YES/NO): NO